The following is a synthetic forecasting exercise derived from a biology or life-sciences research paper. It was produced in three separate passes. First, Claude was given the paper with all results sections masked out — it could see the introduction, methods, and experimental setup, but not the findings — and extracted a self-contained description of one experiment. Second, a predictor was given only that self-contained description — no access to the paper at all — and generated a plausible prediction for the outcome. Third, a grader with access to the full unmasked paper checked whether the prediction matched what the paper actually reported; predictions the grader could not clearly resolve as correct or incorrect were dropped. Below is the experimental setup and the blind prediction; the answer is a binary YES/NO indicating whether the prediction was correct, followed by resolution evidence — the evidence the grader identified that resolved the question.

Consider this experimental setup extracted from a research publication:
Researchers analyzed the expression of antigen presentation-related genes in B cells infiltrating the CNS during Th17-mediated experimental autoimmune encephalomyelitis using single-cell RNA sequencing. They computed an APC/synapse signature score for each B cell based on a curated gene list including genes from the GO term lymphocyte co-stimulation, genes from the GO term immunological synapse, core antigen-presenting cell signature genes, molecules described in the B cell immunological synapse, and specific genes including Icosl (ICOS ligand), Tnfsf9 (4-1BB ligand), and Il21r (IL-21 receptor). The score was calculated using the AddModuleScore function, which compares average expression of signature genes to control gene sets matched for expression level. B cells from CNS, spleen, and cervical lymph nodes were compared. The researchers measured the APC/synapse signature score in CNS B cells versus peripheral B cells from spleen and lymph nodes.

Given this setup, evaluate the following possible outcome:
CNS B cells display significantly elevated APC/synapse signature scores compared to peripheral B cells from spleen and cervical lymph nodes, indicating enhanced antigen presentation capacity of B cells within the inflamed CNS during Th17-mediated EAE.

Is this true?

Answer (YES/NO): YES